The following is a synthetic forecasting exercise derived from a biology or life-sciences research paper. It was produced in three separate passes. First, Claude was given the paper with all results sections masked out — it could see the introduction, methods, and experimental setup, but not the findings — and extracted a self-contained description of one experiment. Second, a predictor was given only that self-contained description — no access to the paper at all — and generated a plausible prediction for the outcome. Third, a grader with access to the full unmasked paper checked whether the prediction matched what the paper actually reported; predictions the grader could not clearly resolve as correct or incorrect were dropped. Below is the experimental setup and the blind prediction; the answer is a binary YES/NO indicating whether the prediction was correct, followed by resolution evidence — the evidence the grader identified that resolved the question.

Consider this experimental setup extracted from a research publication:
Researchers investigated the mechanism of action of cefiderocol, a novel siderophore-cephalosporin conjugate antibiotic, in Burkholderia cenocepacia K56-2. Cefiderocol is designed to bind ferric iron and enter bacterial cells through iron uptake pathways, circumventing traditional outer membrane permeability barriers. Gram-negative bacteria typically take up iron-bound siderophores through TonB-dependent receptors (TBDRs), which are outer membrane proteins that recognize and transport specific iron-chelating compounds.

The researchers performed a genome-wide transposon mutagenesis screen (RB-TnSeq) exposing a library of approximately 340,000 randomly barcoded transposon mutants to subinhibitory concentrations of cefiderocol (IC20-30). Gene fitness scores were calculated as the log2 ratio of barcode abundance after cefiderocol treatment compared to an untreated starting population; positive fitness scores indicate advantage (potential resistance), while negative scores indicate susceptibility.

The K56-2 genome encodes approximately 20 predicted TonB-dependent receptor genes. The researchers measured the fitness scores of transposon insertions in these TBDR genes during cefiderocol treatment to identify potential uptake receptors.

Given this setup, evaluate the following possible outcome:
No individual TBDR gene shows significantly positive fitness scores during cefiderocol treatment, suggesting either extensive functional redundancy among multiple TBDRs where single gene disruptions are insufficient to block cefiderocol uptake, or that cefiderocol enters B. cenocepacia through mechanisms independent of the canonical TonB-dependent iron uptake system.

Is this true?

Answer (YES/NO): NO